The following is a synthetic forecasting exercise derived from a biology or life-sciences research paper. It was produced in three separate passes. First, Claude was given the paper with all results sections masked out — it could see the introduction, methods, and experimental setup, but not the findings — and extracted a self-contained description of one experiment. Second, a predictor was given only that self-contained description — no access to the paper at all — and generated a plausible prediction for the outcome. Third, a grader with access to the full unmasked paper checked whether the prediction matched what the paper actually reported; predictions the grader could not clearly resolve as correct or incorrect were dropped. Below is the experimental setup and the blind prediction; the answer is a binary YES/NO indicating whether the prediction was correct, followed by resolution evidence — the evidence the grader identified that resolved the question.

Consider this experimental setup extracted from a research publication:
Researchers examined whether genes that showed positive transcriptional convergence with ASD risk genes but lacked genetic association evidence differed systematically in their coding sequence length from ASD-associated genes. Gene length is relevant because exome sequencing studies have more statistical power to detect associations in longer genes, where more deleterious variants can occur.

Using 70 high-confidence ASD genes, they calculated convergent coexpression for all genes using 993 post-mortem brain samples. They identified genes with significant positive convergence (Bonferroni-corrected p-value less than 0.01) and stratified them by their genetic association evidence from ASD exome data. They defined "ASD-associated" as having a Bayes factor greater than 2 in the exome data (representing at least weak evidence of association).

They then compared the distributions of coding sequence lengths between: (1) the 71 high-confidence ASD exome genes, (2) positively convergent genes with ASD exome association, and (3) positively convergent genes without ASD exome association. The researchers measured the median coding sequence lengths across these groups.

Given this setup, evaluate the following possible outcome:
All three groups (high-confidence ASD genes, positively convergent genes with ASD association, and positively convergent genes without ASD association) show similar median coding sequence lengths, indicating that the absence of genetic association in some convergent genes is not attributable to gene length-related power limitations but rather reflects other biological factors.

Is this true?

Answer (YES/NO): NO